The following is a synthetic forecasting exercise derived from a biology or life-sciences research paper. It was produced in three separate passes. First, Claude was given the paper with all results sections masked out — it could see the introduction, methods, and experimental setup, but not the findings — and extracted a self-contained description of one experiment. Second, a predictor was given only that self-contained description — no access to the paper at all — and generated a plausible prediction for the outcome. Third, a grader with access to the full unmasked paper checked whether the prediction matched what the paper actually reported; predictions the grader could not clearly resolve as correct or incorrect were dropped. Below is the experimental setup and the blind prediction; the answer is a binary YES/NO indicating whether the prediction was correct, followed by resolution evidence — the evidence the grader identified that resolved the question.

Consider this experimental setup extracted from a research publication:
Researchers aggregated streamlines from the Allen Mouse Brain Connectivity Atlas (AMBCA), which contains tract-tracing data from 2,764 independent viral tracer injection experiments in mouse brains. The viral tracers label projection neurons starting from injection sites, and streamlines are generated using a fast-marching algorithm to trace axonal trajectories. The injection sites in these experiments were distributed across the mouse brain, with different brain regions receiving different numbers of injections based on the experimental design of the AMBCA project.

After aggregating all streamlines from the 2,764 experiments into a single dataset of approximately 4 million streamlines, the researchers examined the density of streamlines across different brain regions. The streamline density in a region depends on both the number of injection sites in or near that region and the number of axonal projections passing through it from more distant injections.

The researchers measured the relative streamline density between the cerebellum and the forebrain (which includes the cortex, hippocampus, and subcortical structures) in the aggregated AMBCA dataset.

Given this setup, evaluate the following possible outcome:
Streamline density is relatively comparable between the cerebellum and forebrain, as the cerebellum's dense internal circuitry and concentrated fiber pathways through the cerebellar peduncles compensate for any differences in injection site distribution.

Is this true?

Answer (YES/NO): NO